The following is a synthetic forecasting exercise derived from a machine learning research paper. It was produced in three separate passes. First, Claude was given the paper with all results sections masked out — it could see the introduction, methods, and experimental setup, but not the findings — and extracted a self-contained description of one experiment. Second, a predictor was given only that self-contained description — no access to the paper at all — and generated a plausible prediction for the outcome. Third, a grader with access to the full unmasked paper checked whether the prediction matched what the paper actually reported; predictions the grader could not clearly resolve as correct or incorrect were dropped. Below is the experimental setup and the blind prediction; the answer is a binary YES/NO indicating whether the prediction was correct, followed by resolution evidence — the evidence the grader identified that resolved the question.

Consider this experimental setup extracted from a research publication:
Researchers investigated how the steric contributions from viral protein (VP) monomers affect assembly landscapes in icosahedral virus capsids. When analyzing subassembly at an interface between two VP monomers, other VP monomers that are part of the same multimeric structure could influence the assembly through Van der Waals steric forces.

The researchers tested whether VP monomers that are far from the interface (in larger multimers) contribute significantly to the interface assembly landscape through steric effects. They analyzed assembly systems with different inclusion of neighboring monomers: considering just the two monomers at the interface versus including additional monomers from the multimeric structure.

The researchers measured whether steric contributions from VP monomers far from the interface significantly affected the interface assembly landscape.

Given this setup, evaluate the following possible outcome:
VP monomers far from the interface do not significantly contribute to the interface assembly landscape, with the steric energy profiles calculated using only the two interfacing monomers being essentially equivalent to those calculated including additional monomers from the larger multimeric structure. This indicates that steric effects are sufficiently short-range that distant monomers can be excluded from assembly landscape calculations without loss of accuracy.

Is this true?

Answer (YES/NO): YES